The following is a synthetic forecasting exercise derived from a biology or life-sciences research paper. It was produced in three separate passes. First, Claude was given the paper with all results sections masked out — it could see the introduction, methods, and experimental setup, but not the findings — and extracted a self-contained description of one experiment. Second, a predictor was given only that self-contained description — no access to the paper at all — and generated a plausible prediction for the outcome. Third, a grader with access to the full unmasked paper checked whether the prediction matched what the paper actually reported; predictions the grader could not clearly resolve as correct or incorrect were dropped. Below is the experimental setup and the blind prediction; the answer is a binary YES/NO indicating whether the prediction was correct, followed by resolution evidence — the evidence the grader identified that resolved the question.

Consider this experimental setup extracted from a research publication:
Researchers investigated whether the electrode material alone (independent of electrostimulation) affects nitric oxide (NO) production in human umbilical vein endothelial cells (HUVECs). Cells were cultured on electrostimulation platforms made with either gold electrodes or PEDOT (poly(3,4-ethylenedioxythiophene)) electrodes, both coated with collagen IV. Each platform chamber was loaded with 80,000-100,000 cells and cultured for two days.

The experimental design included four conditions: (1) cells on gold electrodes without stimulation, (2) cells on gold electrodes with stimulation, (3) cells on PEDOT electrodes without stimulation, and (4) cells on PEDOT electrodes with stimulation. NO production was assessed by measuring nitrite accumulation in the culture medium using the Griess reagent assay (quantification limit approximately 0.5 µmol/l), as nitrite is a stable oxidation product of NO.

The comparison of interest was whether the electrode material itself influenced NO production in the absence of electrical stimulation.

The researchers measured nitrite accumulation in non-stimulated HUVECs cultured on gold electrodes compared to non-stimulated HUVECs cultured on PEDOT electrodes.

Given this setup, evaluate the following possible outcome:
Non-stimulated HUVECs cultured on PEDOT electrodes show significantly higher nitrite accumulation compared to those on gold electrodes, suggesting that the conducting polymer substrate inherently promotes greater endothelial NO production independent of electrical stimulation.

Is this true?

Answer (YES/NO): NO